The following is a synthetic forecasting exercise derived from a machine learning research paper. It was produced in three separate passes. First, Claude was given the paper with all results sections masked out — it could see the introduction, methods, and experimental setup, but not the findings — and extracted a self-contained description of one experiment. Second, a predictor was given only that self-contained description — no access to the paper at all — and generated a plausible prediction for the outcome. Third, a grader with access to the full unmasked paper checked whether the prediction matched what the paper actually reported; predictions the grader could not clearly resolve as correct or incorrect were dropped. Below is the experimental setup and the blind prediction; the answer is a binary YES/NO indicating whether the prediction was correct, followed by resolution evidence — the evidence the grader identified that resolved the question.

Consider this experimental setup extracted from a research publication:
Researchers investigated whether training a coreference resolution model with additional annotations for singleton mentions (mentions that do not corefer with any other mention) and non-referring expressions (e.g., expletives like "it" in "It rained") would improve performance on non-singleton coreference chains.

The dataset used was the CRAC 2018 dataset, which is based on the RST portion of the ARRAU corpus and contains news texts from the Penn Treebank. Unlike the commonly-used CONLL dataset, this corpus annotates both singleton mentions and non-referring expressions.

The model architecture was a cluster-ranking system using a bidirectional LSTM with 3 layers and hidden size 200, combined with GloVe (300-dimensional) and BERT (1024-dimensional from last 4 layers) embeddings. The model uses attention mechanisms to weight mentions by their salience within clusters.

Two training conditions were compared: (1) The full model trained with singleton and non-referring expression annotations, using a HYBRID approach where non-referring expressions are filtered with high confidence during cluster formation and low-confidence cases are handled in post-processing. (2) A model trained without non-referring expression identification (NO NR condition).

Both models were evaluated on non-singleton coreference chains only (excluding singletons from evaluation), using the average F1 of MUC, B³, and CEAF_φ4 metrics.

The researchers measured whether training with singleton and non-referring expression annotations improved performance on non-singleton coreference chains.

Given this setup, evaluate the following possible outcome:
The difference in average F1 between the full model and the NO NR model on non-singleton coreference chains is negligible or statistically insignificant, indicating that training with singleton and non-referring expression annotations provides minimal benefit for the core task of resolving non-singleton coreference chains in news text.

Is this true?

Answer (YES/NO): NO